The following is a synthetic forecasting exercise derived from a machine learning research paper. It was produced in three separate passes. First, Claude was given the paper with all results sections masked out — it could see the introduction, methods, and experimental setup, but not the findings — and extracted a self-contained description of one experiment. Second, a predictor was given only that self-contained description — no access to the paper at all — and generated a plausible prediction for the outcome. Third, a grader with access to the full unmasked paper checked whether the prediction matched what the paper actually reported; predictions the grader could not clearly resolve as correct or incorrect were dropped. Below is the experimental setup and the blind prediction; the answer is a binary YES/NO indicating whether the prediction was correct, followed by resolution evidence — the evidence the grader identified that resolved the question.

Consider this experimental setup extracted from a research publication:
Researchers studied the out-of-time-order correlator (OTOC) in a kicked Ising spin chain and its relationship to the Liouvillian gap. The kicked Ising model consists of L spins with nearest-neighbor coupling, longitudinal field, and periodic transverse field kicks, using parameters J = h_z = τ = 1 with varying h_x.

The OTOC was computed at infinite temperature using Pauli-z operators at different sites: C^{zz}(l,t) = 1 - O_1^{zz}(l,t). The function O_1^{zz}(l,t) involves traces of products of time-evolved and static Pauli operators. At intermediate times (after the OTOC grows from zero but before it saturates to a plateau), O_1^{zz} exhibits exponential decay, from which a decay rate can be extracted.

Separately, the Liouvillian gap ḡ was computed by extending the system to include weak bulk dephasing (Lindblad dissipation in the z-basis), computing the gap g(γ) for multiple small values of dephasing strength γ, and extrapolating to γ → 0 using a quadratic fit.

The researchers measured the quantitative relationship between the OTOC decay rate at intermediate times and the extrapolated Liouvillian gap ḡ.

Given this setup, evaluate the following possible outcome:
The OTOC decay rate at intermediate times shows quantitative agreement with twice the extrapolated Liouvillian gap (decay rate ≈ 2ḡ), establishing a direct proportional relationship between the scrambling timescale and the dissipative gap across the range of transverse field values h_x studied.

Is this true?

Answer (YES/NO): YES